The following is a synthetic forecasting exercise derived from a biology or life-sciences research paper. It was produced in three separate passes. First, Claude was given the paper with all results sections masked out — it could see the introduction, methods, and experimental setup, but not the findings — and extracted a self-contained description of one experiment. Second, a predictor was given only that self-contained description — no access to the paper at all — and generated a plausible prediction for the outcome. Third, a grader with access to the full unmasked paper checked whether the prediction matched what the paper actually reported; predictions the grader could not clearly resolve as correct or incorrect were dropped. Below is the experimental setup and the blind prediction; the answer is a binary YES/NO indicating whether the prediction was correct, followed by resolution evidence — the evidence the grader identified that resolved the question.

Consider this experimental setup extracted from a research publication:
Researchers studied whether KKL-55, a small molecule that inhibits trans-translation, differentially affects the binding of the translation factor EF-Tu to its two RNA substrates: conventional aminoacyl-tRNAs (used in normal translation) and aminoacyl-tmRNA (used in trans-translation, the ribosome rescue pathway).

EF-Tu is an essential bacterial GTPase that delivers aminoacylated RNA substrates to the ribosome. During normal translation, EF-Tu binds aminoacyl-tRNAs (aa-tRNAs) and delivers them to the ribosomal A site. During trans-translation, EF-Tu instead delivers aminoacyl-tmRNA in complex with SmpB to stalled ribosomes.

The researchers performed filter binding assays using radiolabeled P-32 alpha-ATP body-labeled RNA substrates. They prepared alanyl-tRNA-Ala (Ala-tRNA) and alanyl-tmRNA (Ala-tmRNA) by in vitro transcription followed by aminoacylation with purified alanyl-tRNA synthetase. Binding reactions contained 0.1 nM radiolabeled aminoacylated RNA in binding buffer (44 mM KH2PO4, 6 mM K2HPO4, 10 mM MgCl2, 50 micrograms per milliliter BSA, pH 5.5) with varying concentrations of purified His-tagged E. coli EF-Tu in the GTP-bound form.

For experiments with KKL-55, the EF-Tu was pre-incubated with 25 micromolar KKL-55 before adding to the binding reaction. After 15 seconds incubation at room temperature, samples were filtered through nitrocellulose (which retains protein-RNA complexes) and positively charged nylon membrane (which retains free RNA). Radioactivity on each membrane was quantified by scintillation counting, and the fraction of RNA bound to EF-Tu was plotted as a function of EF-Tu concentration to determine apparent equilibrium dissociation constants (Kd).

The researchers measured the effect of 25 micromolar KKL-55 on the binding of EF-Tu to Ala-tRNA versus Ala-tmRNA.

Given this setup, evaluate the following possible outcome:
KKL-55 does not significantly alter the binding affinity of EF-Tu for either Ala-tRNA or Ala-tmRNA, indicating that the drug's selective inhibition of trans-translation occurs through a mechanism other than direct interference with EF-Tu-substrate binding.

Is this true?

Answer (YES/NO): NO